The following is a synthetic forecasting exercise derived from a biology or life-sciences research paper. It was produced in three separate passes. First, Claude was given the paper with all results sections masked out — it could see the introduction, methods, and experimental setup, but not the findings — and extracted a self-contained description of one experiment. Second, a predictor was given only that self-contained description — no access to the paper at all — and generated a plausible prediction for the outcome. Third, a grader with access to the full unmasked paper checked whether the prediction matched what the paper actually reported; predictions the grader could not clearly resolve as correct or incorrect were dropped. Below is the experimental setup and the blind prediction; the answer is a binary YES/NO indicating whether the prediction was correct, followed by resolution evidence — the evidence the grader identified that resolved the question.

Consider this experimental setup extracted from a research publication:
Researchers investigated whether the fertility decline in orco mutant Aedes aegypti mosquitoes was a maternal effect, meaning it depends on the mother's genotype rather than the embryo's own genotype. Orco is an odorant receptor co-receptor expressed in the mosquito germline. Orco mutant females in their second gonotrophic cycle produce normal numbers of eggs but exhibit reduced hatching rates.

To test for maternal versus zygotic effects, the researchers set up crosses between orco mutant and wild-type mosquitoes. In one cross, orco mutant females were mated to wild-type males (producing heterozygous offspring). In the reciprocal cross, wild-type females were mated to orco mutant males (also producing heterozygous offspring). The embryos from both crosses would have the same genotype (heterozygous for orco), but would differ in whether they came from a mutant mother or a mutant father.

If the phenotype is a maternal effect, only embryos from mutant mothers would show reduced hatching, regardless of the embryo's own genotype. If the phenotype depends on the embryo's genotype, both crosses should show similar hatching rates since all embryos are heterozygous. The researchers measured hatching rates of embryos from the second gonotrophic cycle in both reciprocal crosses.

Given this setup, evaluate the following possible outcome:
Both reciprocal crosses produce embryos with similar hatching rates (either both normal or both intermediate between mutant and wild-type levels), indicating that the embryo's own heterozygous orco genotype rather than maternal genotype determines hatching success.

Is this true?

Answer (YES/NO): NO